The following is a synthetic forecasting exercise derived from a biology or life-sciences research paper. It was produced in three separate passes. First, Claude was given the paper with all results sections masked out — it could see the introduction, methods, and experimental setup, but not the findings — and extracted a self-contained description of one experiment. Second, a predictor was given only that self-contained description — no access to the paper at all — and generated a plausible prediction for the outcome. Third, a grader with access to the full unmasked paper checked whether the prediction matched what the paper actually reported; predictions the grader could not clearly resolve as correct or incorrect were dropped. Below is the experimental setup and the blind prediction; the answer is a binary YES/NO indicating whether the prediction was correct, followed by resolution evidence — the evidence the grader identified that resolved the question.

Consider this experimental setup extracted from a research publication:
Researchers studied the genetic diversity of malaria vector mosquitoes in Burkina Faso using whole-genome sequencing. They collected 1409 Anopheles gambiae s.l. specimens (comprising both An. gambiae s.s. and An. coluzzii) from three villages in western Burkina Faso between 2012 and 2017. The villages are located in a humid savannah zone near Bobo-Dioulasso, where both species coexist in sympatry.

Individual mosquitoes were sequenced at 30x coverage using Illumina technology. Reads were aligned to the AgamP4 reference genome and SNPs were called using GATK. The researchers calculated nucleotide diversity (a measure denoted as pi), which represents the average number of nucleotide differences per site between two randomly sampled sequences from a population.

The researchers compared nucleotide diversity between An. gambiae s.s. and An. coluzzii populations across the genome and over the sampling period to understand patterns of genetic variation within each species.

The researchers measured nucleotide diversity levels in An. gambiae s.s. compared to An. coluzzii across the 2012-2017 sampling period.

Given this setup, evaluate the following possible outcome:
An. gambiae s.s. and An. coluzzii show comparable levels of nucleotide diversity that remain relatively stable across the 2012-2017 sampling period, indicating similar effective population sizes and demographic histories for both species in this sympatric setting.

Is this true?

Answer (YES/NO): YES